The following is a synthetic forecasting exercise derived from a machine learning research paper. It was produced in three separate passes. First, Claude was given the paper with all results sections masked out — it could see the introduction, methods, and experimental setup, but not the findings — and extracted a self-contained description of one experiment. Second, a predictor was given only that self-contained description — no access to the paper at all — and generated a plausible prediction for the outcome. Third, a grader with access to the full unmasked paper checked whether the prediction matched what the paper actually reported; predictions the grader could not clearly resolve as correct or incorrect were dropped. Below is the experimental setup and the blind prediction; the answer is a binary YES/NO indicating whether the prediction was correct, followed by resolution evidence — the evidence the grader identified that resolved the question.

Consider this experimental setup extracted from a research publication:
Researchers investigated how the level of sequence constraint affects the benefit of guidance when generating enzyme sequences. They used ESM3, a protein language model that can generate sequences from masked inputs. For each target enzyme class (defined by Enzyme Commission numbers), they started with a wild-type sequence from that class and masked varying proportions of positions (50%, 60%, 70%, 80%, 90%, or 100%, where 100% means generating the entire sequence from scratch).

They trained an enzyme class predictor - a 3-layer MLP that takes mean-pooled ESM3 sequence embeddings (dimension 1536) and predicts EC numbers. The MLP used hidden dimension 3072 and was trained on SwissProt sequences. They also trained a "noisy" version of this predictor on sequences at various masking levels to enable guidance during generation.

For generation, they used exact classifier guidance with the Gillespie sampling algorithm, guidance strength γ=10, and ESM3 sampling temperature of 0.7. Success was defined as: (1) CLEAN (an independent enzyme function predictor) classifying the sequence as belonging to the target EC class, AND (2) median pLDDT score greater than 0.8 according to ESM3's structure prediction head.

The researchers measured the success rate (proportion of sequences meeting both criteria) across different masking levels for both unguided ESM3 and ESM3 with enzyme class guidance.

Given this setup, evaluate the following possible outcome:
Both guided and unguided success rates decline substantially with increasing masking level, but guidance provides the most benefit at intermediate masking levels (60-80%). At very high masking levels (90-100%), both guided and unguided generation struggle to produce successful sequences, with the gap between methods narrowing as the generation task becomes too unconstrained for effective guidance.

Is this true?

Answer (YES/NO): NO